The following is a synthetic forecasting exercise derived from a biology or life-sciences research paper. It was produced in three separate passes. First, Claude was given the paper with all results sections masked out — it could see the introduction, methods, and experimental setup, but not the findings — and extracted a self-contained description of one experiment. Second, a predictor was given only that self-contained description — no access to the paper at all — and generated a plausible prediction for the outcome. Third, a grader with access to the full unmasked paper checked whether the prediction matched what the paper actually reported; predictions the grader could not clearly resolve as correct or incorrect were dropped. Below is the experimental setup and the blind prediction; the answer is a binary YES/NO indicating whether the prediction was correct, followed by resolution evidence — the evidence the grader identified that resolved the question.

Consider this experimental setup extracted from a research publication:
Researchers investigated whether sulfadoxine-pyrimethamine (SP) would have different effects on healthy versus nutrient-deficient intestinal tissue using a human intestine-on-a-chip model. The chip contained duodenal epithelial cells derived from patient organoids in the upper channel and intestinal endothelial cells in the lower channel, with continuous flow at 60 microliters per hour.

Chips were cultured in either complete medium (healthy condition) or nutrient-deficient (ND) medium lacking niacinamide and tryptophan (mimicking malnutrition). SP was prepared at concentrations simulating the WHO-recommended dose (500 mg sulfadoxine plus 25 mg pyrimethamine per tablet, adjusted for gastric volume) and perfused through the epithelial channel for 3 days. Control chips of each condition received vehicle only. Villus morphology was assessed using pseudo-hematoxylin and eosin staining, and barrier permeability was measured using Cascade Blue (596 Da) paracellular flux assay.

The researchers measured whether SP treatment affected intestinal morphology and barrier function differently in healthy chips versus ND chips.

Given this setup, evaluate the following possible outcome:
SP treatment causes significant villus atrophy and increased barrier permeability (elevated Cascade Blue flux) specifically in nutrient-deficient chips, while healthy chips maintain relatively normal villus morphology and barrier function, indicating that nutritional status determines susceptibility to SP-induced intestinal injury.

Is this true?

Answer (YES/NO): NO